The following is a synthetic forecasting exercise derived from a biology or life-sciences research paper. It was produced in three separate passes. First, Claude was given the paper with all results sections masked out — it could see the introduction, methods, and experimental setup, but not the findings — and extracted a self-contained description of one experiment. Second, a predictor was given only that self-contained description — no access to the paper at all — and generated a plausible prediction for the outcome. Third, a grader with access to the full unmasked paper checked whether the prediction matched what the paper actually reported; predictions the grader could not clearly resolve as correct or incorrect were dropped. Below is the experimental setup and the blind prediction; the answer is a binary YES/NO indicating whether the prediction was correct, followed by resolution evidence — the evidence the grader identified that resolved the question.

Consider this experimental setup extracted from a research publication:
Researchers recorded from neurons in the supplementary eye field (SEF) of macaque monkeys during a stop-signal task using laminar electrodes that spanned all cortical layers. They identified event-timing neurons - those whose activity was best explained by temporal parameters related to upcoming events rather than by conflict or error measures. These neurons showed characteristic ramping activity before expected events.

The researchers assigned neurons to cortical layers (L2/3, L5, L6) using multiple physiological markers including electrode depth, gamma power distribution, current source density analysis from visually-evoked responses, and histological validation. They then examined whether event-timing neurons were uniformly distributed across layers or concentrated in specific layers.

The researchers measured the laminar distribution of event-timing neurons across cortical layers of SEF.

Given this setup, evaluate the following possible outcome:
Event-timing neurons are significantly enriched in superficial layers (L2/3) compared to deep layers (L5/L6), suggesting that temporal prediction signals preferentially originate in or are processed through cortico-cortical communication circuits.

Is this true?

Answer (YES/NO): NO